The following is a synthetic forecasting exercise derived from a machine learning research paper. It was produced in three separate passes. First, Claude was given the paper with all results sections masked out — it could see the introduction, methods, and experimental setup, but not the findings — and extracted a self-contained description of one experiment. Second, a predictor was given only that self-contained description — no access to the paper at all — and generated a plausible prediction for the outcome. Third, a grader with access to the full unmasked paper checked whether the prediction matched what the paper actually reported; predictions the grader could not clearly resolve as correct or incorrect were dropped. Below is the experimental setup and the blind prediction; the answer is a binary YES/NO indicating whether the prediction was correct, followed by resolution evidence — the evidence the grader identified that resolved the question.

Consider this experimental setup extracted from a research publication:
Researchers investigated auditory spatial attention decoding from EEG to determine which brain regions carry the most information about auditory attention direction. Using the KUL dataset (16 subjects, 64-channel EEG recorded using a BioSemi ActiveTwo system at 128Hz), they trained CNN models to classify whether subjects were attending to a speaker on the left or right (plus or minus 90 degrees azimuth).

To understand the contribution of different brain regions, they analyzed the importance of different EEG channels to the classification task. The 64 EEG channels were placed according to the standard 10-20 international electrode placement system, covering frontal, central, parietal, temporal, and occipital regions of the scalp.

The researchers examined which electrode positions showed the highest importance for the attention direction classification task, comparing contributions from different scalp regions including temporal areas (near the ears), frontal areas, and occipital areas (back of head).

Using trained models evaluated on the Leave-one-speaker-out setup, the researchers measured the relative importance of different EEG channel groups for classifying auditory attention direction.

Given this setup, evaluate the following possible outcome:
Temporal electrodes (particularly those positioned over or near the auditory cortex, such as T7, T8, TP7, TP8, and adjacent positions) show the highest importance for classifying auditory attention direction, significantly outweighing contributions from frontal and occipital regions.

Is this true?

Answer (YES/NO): NO